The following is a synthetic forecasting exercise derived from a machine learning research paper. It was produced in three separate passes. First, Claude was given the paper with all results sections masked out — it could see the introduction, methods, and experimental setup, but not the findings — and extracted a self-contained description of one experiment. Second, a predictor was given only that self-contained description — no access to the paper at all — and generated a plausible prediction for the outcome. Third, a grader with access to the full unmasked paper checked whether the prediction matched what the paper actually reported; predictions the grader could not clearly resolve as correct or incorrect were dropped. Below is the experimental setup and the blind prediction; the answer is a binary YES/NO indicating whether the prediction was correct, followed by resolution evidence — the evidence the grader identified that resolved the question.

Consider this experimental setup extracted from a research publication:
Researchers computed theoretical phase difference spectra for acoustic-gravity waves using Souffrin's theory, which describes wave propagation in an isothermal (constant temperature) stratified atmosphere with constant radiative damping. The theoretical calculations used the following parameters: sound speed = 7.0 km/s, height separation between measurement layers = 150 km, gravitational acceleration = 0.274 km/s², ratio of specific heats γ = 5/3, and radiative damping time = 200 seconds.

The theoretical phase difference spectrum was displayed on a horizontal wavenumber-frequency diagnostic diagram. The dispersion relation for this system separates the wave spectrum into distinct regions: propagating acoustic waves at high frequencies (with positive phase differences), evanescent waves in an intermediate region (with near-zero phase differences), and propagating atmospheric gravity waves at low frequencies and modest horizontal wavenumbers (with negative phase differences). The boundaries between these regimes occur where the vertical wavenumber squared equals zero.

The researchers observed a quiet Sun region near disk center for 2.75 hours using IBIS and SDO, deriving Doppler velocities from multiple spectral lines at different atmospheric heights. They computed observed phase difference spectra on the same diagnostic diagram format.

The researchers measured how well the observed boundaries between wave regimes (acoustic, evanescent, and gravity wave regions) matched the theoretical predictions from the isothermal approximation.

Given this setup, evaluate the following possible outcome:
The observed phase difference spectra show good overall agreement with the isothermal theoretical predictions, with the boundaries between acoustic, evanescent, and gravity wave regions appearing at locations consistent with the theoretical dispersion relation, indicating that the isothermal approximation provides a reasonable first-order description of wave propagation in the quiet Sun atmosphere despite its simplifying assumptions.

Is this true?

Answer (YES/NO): NO